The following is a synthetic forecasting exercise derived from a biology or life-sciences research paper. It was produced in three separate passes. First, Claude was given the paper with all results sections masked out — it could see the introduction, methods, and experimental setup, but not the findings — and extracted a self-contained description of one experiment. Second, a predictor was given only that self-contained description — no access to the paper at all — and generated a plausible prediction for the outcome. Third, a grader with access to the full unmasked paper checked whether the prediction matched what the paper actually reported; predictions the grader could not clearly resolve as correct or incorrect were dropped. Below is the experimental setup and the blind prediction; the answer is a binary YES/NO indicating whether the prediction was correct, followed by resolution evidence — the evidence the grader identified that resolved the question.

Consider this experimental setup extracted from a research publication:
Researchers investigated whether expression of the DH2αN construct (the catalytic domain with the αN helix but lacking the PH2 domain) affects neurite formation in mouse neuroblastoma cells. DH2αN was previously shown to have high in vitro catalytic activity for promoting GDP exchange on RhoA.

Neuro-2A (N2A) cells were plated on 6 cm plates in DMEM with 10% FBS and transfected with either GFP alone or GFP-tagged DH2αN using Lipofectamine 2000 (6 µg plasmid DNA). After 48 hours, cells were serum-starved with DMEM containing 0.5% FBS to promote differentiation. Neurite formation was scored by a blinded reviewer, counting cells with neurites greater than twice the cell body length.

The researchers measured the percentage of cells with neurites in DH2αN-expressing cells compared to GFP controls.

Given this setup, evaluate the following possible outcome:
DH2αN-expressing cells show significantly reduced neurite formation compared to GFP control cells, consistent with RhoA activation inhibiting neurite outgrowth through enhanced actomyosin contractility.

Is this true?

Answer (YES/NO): YES